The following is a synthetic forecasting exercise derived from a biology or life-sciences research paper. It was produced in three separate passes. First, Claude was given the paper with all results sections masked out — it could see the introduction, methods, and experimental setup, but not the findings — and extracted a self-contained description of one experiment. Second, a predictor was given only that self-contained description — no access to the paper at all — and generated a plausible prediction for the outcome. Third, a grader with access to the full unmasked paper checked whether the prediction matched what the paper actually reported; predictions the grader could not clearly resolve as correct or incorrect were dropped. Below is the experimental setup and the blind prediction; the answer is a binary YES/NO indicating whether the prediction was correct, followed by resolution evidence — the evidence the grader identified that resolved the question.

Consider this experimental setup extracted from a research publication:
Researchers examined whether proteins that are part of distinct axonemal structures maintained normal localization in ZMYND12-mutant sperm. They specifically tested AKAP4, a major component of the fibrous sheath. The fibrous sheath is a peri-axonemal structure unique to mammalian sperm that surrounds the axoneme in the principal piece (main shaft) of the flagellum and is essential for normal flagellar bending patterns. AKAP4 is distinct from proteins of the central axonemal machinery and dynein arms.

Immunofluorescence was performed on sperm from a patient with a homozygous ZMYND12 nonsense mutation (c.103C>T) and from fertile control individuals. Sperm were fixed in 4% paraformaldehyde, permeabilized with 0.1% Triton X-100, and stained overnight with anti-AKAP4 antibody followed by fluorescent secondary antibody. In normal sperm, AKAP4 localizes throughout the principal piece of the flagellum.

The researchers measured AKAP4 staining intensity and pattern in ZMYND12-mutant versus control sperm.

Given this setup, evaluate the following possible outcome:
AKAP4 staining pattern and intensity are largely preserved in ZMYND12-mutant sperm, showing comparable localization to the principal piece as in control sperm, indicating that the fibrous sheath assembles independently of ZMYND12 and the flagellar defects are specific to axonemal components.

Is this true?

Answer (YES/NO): YES